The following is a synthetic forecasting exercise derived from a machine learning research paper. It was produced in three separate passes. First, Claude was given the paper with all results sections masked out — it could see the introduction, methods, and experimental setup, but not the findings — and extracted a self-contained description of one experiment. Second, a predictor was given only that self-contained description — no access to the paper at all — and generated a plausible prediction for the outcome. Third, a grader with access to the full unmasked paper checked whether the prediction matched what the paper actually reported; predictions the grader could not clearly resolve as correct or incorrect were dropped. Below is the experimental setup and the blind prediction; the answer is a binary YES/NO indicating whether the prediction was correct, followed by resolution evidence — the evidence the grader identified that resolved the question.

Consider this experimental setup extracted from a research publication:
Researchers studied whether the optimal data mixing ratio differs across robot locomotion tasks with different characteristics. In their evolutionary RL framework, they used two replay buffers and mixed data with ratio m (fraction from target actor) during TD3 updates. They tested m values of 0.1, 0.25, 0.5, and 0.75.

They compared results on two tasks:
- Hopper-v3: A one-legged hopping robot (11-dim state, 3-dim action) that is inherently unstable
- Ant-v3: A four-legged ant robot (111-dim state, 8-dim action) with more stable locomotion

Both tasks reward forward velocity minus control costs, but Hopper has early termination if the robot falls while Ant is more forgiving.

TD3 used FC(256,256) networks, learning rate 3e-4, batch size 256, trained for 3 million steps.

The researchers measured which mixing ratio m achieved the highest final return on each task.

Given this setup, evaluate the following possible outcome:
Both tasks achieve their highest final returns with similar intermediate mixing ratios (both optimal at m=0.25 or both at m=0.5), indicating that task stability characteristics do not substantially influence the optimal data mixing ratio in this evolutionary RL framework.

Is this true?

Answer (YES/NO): NO